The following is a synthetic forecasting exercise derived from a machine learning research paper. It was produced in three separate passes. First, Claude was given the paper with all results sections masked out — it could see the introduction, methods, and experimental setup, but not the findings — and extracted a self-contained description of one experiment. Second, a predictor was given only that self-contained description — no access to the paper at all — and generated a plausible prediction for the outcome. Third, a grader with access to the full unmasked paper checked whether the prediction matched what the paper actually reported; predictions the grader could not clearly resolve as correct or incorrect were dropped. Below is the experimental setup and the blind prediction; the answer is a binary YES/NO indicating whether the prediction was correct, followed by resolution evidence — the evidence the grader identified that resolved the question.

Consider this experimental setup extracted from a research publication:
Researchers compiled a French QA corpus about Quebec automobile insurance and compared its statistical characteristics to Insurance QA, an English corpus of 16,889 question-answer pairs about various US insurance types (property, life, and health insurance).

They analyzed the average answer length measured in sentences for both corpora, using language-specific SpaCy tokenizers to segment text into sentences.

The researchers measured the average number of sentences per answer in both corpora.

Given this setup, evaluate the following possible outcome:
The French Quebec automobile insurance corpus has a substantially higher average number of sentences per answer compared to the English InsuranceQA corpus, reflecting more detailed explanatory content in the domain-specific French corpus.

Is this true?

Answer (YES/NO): NO